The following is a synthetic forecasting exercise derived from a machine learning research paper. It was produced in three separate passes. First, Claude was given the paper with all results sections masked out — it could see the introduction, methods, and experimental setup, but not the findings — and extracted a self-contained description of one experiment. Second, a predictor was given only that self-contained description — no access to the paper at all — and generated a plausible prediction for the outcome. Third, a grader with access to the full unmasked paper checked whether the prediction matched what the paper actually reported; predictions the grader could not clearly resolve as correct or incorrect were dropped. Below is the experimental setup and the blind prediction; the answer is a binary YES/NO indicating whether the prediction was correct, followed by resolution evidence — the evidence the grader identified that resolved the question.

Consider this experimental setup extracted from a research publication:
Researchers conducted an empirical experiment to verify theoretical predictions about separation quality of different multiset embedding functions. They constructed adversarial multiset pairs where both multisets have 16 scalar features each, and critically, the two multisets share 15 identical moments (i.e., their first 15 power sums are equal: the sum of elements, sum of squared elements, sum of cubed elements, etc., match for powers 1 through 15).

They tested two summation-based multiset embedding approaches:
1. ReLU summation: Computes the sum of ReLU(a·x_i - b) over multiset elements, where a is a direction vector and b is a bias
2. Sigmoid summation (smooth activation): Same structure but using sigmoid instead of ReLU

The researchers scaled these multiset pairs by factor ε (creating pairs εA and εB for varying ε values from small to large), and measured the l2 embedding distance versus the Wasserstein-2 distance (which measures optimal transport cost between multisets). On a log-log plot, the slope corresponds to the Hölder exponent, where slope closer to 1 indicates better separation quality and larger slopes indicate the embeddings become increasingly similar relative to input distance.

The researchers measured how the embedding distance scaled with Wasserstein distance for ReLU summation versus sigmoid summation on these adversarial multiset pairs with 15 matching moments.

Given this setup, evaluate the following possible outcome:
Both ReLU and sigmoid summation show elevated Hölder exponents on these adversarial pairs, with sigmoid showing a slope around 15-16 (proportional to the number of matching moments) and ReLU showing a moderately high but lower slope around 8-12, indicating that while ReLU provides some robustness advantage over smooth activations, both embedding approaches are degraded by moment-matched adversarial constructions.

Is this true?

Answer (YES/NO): NO